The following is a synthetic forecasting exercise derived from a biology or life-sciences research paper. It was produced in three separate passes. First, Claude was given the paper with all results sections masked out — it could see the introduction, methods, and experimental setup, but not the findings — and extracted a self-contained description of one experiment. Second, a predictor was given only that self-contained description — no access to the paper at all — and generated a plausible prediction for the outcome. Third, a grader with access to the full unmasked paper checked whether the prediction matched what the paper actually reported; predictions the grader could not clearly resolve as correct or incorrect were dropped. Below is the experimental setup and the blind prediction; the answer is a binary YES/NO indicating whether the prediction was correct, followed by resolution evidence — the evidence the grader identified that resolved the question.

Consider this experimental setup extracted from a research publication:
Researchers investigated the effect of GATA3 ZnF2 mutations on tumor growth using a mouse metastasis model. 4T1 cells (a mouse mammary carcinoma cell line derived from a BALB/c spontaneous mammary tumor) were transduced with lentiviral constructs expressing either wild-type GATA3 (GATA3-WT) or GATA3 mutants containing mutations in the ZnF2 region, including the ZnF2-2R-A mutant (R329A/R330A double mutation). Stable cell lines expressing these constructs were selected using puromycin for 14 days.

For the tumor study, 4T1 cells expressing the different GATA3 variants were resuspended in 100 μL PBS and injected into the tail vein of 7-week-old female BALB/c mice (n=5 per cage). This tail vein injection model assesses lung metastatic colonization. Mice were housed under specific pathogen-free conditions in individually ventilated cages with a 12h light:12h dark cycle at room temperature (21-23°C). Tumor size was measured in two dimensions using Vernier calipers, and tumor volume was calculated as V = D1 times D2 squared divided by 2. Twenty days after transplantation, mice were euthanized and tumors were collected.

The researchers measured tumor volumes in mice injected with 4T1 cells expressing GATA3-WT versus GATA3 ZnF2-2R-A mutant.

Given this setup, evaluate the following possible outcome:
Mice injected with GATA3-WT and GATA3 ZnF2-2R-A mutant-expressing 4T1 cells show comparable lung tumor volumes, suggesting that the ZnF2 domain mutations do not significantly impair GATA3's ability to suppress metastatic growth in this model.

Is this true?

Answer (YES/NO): NO